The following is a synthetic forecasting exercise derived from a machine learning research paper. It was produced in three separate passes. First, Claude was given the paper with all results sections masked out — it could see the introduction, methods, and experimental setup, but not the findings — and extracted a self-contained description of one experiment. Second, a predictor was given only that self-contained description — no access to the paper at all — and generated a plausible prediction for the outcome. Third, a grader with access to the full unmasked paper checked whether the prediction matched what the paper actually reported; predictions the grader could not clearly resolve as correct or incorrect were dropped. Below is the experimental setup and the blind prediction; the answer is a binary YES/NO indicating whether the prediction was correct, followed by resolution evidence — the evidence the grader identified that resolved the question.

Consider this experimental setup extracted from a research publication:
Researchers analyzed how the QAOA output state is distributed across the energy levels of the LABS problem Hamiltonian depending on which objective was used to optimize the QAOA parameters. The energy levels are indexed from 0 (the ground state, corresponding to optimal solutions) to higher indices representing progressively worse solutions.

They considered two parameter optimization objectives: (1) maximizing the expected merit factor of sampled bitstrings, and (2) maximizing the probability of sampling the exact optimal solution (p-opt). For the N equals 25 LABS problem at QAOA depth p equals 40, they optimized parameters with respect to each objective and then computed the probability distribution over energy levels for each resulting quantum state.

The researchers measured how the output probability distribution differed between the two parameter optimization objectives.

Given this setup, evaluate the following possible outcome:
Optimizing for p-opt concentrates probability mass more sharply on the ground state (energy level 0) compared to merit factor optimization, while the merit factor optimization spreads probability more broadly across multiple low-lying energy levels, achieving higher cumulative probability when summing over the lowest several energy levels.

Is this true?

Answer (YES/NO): NO